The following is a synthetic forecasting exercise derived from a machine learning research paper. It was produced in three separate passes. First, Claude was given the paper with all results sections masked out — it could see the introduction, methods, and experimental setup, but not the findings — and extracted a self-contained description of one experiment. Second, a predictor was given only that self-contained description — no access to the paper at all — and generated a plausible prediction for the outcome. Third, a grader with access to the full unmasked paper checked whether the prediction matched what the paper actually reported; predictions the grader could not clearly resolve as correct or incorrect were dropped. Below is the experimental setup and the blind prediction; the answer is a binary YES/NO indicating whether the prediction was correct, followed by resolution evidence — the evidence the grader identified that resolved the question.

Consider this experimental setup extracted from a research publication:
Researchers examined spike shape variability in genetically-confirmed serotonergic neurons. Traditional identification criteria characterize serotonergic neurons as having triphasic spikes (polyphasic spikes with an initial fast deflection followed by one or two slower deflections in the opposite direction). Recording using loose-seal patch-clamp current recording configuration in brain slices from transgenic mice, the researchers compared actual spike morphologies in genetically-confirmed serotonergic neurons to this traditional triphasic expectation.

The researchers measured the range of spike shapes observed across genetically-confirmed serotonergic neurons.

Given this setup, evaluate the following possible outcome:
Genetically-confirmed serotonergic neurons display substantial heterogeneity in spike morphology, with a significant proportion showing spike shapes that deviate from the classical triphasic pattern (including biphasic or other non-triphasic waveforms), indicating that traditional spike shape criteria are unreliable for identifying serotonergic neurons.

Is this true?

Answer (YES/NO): YES